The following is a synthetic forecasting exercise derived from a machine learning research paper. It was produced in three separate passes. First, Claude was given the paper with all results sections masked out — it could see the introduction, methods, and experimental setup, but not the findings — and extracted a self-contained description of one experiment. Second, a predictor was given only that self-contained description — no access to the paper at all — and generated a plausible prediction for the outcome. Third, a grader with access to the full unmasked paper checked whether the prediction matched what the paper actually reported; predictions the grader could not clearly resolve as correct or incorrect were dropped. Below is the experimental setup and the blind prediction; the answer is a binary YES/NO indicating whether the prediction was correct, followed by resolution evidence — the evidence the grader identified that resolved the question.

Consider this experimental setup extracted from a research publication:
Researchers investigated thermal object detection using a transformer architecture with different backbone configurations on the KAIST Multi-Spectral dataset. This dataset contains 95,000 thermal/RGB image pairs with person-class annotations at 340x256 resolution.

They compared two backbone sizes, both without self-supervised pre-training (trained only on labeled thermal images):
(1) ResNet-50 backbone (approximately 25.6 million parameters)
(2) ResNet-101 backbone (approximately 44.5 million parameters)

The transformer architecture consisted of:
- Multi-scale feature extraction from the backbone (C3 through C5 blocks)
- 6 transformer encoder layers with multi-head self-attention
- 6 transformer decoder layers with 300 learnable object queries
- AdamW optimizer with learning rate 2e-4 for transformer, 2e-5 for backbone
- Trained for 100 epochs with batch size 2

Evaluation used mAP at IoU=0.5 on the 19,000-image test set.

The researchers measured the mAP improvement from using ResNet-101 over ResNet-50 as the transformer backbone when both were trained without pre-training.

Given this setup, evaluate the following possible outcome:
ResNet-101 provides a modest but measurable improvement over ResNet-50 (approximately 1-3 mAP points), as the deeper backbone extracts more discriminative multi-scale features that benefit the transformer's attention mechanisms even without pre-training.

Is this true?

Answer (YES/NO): NO